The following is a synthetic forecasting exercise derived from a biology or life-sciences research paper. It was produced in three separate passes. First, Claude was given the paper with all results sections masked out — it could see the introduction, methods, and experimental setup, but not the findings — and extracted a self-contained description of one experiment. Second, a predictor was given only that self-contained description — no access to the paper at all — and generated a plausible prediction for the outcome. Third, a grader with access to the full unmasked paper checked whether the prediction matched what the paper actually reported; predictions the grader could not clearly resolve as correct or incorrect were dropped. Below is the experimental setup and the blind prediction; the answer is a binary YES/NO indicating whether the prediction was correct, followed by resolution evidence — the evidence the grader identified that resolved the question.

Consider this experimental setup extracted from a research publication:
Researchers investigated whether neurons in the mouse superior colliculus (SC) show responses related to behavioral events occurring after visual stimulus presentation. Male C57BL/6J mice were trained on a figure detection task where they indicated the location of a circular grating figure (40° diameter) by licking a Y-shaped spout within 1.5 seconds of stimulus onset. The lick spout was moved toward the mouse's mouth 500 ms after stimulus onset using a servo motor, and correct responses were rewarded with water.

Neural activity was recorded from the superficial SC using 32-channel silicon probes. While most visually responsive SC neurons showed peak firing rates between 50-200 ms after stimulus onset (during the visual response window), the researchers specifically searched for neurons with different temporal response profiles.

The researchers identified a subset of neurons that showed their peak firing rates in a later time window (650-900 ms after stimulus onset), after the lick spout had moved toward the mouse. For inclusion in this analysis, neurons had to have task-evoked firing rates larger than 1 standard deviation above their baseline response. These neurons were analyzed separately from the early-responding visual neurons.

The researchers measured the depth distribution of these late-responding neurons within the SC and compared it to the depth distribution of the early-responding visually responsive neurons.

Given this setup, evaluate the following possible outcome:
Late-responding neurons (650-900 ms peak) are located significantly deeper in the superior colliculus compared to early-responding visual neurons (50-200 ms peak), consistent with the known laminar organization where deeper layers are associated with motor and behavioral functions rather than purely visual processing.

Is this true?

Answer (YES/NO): NO